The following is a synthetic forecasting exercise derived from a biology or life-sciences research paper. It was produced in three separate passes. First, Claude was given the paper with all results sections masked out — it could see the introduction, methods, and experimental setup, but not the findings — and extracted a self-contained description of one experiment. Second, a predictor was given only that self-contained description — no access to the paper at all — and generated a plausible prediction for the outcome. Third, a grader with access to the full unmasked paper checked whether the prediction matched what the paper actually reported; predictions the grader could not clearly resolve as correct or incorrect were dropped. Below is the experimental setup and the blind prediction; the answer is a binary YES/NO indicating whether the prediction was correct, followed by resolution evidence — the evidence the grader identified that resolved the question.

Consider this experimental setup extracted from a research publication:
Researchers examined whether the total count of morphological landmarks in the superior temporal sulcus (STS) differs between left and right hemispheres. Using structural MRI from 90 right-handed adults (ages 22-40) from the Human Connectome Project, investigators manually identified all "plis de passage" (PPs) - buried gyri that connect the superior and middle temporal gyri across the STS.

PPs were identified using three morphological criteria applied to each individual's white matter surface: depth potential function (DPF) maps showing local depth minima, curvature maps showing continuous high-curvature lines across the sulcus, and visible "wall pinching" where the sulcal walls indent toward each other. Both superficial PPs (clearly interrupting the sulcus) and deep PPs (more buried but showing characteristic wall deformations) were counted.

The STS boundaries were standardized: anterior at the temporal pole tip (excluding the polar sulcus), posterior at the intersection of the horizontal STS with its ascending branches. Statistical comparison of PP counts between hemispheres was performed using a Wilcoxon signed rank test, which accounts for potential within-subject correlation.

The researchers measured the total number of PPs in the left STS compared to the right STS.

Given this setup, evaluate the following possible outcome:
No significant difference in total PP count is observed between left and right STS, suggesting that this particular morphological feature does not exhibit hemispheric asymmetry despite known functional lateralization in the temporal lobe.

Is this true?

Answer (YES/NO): YES